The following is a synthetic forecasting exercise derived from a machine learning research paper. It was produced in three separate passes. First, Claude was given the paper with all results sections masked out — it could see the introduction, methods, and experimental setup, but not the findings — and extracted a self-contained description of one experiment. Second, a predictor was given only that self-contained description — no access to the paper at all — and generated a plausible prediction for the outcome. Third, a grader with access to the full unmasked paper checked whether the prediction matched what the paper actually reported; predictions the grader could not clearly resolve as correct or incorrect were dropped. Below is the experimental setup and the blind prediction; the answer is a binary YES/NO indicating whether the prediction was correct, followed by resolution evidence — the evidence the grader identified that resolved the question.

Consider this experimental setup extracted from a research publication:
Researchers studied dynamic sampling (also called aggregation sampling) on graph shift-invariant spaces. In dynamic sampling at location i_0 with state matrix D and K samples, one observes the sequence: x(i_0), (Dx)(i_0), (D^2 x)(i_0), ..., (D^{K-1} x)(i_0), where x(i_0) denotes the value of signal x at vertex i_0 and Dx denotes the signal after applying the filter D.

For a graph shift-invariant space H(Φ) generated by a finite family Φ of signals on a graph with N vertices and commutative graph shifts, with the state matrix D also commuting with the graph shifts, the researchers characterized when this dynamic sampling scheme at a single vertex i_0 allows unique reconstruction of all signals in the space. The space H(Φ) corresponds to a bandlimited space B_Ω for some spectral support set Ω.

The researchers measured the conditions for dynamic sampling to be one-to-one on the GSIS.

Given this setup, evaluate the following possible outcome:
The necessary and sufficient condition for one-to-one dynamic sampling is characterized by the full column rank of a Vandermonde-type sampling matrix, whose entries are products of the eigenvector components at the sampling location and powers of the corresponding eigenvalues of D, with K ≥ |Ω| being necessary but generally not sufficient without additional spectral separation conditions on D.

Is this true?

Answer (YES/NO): NO